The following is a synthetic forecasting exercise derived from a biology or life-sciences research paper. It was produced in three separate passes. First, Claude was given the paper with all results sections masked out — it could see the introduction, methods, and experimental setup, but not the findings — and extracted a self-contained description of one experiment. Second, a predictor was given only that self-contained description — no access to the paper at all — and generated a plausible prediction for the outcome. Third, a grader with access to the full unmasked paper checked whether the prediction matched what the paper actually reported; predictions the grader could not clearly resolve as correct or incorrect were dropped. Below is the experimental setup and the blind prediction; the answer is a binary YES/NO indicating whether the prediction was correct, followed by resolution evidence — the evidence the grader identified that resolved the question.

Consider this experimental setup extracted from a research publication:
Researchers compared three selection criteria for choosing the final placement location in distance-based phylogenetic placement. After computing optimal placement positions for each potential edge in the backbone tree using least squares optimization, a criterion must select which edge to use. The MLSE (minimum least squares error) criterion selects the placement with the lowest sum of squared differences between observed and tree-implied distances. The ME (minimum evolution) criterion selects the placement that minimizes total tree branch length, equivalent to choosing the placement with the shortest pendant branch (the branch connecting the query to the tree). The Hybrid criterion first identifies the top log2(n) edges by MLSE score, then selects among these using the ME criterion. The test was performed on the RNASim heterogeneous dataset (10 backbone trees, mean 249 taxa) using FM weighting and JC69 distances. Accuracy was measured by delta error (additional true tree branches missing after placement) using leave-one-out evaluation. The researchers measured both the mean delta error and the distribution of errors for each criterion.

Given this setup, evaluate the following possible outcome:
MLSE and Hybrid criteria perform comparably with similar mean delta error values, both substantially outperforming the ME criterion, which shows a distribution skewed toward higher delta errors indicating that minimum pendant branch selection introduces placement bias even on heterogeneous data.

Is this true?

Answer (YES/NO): NO